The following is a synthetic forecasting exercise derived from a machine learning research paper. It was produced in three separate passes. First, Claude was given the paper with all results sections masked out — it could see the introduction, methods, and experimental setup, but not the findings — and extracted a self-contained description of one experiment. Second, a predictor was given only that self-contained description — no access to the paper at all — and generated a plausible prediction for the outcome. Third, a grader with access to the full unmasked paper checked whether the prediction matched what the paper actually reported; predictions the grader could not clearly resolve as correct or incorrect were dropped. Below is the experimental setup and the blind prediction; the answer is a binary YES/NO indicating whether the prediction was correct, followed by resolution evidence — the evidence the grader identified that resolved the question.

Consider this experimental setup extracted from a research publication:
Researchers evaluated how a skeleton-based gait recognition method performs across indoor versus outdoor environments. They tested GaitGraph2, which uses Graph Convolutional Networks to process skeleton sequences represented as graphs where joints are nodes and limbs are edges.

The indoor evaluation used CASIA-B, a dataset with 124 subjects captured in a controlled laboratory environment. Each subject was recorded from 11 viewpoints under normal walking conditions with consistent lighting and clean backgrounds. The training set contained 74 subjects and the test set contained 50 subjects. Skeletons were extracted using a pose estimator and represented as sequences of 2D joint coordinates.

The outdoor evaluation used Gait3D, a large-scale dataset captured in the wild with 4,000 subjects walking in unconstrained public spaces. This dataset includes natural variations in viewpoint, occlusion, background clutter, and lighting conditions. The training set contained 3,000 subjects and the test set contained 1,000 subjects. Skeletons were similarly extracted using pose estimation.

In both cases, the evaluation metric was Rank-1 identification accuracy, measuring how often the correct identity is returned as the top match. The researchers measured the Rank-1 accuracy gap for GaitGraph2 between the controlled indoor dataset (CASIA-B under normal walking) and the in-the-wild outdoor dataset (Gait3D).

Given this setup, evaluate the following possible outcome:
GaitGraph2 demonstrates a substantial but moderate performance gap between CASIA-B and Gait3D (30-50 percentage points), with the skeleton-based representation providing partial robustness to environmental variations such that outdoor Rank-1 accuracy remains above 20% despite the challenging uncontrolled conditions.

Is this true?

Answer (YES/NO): NO